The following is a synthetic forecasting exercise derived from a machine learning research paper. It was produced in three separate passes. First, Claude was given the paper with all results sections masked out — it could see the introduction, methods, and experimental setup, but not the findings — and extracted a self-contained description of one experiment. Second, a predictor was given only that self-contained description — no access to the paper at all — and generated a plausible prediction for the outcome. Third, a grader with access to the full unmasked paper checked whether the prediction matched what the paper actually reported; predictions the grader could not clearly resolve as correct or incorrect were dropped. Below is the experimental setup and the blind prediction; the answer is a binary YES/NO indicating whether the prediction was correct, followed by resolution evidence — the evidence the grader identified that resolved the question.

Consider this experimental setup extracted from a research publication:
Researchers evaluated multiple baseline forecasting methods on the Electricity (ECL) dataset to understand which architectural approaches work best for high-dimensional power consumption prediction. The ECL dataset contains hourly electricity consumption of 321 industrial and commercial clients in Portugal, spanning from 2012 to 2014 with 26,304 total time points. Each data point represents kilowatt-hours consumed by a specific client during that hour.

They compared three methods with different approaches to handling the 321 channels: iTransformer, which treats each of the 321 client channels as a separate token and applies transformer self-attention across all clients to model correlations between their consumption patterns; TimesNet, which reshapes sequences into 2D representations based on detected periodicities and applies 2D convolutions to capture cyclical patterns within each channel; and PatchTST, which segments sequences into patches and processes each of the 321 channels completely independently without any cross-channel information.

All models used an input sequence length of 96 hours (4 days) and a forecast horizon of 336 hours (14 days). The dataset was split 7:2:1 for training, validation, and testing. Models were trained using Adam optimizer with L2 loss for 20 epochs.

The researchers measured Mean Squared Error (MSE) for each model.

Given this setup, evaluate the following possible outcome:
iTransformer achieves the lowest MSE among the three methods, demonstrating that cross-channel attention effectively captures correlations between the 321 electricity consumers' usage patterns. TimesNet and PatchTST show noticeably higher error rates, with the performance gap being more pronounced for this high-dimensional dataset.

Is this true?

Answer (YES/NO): YES